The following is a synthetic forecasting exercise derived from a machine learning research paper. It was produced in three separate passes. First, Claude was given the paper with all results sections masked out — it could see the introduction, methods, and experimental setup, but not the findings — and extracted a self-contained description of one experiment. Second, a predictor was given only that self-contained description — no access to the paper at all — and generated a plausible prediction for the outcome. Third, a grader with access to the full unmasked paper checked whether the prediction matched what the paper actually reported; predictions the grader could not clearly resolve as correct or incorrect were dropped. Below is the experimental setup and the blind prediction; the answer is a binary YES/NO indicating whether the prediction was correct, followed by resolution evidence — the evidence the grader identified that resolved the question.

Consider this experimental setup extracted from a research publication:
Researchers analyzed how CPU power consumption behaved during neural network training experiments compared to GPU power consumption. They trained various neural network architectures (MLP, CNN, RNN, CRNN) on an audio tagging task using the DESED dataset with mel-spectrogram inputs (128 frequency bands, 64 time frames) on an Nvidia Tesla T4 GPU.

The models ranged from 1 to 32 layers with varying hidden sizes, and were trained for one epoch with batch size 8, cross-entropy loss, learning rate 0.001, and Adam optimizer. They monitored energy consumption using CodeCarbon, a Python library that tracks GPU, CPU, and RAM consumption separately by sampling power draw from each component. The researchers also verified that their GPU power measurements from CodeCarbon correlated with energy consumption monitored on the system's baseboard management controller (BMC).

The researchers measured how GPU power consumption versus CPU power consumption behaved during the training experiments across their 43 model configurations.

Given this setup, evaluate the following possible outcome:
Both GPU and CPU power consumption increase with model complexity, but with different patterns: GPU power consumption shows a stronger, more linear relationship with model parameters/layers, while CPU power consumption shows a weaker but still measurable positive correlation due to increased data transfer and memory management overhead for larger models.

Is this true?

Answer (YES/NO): NO